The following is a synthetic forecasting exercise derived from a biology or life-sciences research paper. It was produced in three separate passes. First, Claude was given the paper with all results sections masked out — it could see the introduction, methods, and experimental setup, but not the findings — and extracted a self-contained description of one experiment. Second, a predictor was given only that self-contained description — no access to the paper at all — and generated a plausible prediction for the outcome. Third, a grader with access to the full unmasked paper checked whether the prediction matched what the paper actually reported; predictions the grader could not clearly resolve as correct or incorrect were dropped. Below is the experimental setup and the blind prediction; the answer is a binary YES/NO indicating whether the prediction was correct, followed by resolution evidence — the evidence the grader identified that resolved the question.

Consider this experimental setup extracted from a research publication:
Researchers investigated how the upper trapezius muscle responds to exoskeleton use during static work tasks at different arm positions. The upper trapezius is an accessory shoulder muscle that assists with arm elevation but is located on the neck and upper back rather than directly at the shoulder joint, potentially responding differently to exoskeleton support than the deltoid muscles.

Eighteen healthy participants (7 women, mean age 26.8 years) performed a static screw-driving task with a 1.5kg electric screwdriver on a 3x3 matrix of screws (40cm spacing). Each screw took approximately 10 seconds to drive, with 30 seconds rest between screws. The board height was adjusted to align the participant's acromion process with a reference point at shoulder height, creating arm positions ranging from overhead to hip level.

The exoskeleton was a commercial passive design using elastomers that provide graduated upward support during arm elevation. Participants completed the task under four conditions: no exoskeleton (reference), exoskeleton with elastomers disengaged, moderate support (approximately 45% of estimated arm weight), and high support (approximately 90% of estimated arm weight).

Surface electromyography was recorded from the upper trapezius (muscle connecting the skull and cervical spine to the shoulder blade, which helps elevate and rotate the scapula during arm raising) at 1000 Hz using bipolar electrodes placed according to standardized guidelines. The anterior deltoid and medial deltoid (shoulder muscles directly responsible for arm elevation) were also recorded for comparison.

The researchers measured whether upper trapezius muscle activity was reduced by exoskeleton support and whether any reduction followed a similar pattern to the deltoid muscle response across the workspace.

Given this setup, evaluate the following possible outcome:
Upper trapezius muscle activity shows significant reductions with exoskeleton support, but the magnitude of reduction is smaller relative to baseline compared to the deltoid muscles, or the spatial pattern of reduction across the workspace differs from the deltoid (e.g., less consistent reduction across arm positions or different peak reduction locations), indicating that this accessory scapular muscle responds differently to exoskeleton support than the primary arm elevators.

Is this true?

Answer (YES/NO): YES